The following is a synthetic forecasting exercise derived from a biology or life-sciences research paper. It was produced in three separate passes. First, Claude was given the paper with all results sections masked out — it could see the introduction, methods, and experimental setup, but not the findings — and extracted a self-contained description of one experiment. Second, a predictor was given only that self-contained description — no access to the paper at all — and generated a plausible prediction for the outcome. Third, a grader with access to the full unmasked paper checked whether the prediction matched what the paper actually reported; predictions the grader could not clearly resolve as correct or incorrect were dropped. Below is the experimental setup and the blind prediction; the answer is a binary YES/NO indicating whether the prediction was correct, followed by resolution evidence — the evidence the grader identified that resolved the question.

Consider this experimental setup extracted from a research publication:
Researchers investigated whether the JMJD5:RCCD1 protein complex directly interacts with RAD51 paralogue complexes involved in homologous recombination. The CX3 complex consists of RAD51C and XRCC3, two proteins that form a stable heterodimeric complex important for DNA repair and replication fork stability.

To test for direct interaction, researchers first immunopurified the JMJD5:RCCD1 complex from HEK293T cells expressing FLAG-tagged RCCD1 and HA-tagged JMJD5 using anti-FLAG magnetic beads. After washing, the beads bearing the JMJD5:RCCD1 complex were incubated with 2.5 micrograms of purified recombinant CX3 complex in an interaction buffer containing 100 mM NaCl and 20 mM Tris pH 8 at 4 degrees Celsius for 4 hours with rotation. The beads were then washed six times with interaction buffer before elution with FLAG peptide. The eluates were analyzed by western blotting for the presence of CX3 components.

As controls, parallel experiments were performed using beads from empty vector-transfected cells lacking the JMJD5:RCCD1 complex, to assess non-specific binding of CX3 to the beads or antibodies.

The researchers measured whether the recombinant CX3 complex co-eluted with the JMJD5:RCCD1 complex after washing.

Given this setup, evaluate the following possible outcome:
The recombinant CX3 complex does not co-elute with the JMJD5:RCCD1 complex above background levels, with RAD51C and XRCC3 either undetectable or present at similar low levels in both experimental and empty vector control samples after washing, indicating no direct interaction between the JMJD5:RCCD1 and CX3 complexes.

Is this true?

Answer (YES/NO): NO